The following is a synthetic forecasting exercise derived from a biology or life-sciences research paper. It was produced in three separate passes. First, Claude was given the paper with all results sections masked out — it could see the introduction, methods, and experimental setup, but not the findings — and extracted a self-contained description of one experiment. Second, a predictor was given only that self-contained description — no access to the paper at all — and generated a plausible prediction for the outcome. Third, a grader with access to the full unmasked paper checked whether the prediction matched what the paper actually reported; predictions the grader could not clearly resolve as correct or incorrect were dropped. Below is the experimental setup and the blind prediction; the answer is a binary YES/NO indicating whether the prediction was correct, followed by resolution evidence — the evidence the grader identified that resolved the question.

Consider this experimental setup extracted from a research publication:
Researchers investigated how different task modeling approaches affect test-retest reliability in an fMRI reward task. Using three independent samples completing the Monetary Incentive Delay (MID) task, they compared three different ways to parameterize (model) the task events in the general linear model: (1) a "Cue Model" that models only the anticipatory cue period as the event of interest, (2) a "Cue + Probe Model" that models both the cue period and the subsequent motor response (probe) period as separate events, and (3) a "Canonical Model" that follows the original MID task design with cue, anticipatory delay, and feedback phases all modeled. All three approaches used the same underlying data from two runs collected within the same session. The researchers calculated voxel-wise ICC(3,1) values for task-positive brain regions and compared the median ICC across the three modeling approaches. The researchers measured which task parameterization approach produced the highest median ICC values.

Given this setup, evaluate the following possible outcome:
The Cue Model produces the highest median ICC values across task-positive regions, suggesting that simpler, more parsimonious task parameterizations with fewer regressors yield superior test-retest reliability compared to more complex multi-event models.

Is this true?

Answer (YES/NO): YES